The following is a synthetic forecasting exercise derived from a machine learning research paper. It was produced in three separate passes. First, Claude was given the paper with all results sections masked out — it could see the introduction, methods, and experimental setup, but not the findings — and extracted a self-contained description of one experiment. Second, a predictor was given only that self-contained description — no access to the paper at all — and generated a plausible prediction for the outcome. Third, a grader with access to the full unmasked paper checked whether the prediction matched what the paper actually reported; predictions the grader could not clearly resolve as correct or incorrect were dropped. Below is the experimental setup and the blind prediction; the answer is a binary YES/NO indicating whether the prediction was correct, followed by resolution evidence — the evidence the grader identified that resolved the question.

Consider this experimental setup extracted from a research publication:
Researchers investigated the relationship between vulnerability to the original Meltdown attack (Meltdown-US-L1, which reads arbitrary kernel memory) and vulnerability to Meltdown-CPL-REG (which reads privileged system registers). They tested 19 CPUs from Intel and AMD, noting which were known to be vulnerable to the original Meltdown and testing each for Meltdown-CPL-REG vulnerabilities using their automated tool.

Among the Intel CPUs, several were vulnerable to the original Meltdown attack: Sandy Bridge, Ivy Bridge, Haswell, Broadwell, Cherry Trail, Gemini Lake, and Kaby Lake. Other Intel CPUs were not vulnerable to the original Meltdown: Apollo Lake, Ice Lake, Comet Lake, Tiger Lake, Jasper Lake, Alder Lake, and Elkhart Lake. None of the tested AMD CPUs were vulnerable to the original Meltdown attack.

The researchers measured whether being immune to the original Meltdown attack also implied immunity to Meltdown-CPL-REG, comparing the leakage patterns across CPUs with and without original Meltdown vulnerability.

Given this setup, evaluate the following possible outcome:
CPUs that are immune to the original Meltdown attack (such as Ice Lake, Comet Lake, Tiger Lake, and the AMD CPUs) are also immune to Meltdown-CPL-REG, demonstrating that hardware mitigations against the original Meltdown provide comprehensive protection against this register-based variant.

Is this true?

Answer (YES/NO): NO